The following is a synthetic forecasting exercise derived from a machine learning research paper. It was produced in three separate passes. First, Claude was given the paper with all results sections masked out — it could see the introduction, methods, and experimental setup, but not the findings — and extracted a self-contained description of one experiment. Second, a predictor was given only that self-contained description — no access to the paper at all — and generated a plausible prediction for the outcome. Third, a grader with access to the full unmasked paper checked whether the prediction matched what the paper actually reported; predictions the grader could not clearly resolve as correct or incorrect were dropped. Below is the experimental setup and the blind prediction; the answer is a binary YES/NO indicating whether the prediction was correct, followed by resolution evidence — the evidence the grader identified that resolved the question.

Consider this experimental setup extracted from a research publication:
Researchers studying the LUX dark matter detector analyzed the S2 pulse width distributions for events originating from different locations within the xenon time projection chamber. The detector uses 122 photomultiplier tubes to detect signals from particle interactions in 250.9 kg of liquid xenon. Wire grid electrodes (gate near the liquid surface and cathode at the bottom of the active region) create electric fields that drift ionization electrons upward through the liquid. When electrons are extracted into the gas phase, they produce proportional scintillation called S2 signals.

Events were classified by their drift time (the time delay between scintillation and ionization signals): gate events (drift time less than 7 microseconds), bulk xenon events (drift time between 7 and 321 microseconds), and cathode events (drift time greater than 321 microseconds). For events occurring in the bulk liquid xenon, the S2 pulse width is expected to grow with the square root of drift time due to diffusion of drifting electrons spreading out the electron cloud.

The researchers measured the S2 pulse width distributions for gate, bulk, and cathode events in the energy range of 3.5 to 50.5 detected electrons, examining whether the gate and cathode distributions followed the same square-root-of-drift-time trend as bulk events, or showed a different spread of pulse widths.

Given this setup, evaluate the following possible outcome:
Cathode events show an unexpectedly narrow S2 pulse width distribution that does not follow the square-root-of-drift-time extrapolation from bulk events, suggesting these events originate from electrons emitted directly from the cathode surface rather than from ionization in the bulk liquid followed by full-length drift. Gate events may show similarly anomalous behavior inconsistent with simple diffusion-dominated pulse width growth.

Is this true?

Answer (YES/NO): NO